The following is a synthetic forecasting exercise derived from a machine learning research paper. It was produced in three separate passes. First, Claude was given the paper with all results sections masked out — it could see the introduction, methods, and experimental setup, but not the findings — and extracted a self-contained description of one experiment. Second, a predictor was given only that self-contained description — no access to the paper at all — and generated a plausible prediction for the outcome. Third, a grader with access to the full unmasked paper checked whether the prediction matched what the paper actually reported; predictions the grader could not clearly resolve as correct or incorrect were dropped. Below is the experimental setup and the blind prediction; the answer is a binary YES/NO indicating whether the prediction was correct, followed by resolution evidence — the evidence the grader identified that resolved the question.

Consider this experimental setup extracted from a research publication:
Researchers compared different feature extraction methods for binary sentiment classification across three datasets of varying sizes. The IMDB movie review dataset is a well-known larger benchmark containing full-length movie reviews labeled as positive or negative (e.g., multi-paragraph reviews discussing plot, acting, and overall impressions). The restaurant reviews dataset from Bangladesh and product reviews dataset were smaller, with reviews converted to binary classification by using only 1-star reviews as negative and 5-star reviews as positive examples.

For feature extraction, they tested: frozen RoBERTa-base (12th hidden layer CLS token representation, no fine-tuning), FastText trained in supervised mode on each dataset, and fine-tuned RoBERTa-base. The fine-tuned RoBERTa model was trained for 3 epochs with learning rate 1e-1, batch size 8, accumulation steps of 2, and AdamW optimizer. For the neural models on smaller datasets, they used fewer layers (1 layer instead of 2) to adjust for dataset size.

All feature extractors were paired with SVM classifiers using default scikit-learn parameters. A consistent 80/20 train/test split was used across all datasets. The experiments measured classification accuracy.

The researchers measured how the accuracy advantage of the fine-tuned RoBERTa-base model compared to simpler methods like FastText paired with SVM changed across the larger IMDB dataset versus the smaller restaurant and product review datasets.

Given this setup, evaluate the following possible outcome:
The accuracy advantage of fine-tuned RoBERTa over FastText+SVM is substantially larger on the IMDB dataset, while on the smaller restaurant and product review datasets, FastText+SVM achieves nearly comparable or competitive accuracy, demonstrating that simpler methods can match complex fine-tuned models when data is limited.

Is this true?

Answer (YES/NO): YES